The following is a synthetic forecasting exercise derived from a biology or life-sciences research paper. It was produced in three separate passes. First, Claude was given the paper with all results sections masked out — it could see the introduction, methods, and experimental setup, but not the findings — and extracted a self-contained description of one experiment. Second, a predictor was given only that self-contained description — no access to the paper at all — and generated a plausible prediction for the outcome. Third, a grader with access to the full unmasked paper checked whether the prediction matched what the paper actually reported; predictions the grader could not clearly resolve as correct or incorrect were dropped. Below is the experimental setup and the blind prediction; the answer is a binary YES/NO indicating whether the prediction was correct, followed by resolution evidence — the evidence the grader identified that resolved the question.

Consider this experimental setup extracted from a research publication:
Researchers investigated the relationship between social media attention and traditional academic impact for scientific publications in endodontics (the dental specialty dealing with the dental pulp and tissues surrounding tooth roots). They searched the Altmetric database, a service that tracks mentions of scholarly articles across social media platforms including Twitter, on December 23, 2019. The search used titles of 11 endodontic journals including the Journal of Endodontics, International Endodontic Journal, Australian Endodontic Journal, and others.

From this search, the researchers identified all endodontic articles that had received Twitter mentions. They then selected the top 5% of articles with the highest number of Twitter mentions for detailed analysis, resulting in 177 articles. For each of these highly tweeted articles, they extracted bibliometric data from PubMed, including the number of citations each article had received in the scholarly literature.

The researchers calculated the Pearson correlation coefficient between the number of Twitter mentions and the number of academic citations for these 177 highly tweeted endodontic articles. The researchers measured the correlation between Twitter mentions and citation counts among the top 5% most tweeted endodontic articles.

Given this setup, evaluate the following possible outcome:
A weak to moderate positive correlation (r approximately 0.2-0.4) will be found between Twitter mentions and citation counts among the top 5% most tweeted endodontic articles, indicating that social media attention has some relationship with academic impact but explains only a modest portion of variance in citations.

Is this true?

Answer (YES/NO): NO